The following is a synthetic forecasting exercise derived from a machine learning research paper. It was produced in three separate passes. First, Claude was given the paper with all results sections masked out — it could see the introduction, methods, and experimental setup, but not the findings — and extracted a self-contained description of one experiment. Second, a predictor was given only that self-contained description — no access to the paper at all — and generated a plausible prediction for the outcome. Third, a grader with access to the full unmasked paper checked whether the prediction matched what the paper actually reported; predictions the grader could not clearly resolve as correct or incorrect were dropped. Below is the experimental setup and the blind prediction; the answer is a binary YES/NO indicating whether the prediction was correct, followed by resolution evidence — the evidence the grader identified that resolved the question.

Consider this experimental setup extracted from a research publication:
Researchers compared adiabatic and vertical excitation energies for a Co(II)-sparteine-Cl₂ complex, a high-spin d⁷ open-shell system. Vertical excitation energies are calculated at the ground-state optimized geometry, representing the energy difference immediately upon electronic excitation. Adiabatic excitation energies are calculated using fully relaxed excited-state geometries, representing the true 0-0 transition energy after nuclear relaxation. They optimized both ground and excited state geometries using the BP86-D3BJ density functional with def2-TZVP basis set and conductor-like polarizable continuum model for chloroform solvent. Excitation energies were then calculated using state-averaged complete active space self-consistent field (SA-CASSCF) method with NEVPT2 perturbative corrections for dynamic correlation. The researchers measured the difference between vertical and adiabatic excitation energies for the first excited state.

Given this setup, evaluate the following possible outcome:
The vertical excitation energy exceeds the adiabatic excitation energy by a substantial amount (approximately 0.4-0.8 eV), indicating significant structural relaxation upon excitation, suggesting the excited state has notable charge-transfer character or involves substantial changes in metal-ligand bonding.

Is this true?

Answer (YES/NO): NO